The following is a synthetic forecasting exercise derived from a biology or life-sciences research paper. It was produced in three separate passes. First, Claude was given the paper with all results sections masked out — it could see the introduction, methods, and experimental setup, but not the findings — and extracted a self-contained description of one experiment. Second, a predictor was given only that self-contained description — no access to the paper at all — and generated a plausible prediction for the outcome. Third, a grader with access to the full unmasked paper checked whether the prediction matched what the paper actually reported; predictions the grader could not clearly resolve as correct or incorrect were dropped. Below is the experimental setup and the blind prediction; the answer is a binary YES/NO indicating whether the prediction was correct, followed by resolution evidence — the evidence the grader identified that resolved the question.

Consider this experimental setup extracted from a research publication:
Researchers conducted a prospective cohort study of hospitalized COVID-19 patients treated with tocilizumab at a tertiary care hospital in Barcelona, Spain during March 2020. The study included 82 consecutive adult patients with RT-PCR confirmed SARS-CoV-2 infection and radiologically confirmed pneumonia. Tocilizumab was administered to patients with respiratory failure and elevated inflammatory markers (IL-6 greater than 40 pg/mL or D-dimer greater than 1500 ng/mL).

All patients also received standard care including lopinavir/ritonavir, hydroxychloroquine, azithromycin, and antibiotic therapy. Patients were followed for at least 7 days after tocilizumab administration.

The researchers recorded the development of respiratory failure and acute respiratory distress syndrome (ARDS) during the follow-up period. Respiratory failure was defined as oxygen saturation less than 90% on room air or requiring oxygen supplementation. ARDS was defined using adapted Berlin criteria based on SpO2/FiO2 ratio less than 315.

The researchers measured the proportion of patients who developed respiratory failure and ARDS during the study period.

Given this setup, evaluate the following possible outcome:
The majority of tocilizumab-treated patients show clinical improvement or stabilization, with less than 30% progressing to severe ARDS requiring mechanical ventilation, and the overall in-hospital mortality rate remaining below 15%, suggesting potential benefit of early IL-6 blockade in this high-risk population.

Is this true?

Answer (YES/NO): NO